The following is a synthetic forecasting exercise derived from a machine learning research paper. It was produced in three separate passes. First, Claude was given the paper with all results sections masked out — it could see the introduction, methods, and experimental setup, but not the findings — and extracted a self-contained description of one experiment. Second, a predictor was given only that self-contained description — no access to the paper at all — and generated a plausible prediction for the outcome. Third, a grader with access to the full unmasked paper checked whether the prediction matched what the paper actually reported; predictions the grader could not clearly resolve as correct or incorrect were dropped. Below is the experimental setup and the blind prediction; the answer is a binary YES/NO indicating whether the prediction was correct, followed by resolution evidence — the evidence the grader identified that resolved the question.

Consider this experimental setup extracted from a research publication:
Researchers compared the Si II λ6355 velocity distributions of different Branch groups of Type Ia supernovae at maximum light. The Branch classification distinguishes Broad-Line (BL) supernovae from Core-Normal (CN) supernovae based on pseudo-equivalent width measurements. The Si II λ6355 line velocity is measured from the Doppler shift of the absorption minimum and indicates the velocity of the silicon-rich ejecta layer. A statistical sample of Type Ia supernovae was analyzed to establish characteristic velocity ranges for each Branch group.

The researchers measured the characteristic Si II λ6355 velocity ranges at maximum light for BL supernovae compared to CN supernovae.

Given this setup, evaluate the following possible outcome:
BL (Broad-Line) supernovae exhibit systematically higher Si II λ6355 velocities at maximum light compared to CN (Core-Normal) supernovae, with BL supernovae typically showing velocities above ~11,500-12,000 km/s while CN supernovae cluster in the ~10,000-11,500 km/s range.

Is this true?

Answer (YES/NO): NO